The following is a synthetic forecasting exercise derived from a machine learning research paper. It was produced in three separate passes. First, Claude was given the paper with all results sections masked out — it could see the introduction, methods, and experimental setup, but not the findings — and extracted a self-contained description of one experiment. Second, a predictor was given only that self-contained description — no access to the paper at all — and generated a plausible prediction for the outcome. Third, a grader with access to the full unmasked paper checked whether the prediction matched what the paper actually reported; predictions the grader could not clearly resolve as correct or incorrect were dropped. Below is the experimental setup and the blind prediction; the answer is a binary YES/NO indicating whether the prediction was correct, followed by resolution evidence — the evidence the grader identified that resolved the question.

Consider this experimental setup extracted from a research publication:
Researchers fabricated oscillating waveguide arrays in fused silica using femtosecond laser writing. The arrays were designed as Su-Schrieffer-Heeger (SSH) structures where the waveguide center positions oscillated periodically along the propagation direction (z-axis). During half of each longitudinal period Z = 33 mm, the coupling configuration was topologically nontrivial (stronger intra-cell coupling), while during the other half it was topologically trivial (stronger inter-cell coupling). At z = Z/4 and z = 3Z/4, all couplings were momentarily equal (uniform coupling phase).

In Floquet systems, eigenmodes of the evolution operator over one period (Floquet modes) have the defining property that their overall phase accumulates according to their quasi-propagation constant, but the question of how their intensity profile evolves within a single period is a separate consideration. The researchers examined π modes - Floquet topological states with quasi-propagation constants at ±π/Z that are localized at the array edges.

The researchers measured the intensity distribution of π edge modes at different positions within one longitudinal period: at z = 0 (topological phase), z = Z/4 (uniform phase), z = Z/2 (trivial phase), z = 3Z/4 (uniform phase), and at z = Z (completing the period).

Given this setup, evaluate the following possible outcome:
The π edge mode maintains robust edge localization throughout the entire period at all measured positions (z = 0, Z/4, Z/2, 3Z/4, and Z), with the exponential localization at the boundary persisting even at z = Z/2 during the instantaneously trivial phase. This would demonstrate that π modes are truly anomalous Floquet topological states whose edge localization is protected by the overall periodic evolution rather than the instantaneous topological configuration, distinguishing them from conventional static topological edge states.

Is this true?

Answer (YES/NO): NO